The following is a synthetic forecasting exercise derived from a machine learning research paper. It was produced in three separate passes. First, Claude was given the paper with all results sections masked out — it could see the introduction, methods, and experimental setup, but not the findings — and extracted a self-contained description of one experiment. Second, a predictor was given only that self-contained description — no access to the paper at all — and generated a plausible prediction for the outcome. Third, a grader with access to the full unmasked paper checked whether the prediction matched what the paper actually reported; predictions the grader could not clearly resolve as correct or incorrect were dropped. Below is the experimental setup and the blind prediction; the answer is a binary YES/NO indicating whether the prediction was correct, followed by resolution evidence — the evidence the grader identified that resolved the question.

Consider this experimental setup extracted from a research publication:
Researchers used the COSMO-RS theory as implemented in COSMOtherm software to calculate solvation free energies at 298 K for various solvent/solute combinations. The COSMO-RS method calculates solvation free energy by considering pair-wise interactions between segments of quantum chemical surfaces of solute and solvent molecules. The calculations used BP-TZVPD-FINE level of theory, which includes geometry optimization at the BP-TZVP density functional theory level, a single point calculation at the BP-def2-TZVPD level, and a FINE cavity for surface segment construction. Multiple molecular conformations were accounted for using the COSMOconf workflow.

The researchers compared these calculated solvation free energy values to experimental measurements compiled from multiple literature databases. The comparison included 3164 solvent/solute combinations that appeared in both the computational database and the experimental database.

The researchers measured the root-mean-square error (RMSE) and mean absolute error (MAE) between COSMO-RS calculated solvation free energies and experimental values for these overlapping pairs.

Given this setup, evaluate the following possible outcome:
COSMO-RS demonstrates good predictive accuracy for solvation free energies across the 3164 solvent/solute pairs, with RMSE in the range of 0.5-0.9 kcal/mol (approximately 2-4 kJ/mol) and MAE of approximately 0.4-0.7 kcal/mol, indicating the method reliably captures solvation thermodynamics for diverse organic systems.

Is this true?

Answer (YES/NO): YES